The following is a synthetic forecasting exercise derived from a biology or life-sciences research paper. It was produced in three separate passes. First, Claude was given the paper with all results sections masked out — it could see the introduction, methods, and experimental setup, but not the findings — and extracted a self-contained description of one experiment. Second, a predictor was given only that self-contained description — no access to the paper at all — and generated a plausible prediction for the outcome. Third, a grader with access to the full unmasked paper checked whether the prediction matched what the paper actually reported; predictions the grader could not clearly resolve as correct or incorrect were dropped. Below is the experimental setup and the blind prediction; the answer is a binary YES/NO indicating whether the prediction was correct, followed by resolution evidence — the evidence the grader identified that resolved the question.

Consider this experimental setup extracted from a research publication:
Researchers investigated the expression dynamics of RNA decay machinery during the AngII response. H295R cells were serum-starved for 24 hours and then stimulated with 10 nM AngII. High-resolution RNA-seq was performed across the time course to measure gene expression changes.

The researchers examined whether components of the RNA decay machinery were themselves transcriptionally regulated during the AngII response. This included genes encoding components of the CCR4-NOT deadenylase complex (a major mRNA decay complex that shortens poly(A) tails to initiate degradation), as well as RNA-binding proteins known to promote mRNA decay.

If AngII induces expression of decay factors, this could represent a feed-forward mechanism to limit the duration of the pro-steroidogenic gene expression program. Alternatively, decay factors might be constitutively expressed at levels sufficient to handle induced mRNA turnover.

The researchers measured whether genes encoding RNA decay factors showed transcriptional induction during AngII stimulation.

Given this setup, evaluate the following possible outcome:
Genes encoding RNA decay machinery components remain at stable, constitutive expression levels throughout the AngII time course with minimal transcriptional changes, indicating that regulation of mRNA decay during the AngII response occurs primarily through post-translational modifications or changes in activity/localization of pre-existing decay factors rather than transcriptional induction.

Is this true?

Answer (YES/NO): NO